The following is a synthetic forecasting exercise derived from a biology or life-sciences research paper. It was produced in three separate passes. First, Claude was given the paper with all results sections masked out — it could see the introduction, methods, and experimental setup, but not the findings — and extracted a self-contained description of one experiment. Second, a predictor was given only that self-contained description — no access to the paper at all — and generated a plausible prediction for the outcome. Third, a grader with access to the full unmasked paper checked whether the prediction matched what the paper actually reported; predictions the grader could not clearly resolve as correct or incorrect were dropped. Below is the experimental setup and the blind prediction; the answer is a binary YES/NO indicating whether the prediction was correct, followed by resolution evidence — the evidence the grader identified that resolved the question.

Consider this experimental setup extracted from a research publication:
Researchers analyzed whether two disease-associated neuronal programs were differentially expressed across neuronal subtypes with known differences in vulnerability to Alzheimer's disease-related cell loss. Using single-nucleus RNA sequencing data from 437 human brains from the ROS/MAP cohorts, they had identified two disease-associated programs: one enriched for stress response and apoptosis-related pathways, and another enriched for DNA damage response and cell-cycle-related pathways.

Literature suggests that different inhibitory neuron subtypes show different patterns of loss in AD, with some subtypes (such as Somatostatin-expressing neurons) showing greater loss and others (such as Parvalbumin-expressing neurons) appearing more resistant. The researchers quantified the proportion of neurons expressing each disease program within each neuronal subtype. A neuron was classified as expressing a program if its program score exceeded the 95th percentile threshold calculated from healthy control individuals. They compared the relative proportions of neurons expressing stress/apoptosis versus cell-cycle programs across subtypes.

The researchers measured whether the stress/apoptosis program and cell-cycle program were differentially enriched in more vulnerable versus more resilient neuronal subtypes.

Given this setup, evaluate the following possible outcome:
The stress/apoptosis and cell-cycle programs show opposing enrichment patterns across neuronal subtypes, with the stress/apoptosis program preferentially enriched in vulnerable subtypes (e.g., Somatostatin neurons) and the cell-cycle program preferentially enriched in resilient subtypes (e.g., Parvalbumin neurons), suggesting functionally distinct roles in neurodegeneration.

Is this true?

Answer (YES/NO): YES